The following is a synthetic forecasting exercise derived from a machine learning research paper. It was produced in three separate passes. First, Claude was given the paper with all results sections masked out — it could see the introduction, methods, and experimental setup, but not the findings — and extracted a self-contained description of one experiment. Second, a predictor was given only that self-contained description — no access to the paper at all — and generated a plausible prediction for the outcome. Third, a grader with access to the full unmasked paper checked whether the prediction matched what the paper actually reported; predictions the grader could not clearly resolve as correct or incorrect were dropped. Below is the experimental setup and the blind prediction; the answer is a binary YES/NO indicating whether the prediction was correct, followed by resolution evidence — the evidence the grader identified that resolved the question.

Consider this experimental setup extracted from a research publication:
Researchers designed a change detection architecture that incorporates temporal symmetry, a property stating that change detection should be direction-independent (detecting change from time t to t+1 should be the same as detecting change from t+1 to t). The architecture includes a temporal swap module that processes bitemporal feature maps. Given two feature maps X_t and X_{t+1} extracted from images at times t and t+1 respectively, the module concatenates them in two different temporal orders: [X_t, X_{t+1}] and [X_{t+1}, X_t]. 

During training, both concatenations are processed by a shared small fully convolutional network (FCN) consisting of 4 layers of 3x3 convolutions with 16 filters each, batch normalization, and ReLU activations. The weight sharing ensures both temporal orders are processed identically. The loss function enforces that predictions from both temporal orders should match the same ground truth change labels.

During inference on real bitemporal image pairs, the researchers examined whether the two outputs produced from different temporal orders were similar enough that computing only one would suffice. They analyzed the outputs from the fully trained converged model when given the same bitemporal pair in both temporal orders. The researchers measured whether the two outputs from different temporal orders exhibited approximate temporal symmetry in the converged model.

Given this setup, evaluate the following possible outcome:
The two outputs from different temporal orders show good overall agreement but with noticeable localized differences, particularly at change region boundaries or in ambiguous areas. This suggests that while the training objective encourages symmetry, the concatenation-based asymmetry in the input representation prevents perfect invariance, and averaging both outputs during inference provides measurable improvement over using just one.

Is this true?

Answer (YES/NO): NO